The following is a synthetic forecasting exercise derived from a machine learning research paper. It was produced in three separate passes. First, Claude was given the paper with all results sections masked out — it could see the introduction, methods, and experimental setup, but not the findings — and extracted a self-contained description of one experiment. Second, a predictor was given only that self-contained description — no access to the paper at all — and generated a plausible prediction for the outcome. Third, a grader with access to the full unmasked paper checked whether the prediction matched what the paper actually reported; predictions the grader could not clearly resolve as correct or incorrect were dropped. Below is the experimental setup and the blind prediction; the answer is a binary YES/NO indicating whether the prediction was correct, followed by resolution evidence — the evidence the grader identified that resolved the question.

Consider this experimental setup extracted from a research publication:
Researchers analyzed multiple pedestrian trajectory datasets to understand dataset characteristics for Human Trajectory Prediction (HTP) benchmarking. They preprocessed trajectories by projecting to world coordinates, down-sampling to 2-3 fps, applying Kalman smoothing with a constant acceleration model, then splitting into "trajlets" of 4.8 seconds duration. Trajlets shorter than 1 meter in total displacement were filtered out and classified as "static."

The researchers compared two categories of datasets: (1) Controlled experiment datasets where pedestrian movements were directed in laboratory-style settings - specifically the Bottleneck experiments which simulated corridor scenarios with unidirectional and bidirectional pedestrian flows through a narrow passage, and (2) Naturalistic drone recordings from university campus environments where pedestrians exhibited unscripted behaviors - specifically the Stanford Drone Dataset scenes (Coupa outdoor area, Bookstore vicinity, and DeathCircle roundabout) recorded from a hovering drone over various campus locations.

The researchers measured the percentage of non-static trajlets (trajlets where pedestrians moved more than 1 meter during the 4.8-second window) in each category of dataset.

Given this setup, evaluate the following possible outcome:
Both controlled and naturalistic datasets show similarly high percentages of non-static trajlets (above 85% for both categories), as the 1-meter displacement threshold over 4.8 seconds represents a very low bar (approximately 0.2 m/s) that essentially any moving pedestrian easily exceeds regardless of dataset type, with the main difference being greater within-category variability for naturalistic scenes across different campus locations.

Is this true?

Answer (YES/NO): NO